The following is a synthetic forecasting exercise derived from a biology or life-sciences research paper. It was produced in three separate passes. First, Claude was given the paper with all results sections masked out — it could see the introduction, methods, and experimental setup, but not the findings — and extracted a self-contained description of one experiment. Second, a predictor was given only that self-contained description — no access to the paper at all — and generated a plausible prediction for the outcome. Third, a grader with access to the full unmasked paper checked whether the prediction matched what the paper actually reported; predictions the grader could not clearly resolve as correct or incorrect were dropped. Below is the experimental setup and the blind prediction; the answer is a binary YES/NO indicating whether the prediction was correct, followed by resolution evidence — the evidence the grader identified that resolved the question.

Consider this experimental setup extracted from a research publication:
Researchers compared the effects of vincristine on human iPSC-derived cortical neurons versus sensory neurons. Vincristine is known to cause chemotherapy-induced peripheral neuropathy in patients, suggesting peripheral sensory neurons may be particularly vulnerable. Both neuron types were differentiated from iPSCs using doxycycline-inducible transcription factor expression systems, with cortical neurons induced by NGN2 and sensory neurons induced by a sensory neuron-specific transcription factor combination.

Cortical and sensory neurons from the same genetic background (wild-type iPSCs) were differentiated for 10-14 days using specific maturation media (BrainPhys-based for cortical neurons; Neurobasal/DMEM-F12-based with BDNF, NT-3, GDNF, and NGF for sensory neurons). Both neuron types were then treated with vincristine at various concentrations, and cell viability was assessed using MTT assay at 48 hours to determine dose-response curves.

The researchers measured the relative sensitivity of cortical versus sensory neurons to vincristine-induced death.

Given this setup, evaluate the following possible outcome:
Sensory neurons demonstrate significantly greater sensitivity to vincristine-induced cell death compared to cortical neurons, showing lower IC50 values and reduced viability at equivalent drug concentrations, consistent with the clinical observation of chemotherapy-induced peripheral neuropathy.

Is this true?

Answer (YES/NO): NO